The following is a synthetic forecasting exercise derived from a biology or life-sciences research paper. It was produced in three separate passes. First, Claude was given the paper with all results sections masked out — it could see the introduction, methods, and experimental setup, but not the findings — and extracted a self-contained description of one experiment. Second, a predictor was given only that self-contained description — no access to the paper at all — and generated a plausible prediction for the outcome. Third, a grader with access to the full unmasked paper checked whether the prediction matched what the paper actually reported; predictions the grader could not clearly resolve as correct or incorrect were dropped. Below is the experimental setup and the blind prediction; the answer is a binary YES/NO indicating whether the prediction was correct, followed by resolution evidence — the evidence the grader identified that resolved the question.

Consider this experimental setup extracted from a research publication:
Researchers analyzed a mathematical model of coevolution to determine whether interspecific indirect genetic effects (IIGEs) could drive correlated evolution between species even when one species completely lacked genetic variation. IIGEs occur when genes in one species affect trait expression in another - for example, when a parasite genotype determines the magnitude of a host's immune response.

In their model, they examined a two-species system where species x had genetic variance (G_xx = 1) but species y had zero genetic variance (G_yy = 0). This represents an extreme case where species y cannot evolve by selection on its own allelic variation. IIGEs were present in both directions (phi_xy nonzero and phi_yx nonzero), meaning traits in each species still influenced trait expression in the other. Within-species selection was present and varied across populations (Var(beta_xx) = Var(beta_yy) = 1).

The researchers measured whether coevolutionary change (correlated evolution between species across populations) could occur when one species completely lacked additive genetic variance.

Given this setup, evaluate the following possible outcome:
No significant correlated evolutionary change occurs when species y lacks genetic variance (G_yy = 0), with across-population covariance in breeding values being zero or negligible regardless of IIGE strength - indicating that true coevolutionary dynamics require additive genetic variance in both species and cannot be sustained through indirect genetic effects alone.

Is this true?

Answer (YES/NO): NO